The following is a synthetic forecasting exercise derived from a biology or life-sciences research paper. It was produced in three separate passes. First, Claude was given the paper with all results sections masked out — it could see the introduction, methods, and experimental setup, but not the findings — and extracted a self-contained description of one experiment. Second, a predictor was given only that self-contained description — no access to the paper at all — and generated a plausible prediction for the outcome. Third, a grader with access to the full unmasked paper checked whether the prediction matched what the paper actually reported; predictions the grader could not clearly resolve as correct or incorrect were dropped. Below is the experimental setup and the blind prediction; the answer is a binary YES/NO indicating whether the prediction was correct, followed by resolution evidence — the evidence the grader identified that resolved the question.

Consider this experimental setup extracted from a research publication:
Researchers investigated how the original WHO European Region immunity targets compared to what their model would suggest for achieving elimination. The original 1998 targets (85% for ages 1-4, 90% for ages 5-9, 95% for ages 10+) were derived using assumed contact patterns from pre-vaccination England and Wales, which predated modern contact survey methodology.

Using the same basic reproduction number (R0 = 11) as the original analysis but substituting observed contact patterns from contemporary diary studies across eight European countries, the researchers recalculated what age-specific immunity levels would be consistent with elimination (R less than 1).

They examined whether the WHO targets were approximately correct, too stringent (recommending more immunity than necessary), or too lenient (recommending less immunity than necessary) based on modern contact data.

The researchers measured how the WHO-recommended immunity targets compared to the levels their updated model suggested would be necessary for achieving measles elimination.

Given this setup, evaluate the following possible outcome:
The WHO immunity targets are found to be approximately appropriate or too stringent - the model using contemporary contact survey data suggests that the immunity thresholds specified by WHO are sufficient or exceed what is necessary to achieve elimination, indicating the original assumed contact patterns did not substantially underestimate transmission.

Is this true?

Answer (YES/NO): NO